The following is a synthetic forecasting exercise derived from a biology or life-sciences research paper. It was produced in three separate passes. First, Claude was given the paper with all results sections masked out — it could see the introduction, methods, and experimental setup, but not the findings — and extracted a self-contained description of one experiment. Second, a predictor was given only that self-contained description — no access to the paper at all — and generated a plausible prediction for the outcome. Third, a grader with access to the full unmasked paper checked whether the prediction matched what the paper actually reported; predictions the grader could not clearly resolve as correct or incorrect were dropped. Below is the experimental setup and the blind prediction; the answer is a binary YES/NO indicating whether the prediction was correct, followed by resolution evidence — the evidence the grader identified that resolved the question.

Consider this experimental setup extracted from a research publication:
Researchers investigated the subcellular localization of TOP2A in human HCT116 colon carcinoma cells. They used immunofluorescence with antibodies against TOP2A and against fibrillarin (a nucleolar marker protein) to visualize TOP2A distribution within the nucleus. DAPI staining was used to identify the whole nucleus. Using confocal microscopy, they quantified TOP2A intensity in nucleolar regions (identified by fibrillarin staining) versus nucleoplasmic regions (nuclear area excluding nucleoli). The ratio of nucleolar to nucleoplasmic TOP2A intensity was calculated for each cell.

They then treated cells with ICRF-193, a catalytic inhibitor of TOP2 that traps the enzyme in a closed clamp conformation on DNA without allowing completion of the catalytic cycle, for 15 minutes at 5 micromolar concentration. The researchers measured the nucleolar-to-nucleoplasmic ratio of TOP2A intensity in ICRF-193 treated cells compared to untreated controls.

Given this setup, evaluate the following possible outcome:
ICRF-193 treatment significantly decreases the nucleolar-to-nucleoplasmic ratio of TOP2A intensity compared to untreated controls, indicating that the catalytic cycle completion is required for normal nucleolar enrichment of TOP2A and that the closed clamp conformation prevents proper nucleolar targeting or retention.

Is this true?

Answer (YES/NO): YES